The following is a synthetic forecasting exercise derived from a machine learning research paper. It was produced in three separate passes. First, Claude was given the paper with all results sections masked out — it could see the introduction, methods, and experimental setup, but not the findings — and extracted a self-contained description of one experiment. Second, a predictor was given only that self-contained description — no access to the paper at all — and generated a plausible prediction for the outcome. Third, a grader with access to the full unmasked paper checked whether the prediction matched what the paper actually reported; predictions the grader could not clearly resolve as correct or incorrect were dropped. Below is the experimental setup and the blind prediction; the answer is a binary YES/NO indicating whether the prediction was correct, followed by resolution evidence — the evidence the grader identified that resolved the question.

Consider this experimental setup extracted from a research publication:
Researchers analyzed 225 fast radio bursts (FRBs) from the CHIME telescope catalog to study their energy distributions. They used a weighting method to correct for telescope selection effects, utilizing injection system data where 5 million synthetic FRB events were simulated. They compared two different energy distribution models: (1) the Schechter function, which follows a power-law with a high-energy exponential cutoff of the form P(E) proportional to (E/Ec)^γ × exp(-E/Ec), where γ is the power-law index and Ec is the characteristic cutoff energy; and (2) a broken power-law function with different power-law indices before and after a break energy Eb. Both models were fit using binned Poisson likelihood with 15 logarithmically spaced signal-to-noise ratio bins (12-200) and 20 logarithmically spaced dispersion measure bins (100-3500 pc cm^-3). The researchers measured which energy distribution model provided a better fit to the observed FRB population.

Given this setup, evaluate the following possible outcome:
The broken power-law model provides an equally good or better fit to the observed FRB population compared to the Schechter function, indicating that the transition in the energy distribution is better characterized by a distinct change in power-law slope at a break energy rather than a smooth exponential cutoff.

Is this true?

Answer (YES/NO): NO